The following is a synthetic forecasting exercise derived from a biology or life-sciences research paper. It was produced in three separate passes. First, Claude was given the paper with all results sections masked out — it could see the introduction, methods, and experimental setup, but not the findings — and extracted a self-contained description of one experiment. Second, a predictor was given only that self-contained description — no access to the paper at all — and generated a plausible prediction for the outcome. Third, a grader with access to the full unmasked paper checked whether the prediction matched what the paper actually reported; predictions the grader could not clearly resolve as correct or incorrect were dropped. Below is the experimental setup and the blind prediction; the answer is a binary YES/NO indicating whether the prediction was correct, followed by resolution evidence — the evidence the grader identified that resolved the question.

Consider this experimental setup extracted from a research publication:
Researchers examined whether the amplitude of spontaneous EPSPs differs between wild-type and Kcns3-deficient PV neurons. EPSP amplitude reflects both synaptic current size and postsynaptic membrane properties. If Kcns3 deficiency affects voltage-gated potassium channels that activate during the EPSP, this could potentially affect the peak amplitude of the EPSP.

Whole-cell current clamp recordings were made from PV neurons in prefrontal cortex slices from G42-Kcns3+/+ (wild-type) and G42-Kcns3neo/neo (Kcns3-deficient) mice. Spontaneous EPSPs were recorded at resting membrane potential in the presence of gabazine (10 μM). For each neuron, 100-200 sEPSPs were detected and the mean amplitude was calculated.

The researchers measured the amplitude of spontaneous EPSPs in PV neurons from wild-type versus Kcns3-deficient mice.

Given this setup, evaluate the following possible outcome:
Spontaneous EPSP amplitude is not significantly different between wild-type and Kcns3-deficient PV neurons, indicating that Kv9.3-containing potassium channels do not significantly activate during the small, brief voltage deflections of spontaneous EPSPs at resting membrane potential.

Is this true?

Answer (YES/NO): YES